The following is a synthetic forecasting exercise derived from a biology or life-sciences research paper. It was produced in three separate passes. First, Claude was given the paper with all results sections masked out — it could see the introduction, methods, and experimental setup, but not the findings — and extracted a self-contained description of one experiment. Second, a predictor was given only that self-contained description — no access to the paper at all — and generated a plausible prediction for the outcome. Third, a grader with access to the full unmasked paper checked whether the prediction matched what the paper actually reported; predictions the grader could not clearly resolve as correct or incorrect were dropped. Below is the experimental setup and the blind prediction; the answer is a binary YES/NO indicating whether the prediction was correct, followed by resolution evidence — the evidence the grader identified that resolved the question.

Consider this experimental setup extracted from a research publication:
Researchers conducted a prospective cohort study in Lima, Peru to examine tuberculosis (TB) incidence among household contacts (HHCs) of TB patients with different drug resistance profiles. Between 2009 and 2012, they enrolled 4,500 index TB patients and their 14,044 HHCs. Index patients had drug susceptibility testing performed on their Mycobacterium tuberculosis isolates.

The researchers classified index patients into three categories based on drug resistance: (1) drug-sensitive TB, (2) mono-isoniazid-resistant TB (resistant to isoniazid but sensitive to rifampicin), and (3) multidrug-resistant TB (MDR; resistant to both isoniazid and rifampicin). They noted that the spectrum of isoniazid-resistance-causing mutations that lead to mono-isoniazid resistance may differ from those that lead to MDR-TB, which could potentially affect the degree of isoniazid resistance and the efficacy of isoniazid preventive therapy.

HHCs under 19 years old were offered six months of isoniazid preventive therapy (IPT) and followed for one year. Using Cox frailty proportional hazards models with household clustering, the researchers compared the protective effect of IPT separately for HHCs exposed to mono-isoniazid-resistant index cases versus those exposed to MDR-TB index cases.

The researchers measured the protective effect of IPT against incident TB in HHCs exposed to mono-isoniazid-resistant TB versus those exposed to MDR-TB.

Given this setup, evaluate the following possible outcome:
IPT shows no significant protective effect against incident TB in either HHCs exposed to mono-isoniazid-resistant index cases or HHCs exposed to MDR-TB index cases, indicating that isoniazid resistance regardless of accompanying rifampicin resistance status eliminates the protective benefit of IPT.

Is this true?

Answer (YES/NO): NO